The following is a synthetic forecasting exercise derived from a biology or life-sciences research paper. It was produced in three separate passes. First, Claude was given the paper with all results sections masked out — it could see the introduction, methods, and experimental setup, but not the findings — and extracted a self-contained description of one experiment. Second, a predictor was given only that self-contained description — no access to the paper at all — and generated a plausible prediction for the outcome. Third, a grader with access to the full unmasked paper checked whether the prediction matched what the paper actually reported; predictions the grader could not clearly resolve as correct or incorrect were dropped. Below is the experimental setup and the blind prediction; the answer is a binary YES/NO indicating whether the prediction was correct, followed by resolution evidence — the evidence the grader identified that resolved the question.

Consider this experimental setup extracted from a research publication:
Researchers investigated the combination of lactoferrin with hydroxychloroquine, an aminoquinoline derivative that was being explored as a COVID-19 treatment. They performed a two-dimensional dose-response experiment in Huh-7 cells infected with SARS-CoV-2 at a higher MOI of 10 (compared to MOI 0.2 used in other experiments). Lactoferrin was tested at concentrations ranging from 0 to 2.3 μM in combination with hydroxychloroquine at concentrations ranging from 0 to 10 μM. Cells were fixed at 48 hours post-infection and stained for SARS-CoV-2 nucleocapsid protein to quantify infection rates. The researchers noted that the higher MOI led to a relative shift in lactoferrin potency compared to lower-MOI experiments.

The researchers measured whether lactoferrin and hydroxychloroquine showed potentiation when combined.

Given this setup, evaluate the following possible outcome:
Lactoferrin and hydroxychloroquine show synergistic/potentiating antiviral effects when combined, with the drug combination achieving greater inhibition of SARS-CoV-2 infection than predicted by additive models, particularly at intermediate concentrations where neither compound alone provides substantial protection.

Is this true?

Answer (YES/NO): YES